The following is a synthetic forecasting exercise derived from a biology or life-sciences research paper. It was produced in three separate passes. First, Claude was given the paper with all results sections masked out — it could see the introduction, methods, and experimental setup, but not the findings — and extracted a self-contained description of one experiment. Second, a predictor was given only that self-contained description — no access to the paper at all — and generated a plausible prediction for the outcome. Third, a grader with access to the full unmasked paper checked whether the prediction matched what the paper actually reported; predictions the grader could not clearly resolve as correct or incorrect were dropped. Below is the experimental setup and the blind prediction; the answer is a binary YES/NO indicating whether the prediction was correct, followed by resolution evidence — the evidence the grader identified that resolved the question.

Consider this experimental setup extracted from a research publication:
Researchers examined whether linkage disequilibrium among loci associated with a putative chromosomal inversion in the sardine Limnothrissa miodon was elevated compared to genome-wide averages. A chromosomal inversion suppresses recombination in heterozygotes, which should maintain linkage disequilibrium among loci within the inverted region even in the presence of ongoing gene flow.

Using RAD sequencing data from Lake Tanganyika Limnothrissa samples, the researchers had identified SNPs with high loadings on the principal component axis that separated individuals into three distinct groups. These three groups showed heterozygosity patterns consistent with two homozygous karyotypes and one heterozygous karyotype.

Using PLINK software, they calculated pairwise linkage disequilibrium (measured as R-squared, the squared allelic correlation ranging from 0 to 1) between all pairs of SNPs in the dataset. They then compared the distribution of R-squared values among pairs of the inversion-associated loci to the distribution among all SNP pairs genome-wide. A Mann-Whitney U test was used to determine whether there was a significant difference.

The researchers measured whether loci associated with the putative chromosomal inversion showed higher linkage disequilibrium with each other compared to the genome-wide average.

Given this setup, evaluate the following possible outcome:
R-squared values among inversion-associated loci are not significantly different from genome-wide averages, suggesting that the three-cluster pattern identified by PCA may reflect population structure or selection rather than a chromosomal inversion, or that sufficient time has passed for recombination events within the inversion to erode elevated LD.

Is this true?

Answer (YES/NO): NO